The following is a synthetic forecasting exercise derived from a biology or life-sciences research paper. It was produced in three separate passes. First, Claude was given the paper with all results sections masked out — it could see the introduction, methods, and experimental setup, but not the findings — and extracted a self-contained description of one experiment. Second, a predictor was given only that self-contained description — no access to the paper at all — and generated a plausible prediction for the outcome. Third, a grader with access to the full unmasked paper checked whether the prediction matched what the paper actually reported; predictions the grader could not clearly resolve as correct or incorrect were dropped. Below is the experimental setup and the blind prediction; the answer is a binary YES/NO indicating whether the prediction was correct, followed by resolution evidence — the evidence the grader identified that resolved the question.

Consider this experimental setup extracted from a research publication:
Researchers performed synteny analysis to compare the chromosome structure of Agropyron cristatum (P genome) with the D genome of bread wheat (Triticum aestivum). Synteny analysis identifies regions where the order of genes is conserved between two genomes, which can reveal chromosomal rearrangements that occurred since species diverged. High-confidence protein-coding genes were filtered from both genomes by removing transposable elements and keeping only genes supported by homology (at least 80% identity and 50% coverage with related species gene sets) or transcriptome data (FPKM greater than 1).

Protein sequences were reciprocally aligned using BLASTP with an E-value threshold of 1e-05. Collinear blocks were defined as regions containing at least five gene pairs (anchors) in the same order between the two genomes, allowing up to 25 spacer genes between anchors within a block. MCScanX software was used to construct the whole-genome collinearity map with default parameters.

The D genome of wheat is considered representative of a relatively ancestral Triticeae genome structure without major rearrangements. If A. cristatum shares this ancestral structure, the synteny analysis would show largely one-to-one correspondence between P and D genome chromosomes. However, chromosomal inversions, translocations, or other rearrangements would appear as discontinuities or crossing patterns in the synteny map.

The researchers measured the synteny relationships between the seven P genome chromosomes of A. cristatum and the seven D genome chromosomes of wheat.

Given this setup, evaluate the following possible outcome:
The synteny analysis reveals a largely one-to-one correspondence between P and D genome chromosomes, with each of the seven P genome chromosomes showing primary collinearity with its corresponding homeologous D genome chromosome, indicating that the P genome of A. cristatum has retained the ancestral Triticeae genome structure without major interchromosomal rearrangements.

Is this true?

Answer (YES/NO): NO